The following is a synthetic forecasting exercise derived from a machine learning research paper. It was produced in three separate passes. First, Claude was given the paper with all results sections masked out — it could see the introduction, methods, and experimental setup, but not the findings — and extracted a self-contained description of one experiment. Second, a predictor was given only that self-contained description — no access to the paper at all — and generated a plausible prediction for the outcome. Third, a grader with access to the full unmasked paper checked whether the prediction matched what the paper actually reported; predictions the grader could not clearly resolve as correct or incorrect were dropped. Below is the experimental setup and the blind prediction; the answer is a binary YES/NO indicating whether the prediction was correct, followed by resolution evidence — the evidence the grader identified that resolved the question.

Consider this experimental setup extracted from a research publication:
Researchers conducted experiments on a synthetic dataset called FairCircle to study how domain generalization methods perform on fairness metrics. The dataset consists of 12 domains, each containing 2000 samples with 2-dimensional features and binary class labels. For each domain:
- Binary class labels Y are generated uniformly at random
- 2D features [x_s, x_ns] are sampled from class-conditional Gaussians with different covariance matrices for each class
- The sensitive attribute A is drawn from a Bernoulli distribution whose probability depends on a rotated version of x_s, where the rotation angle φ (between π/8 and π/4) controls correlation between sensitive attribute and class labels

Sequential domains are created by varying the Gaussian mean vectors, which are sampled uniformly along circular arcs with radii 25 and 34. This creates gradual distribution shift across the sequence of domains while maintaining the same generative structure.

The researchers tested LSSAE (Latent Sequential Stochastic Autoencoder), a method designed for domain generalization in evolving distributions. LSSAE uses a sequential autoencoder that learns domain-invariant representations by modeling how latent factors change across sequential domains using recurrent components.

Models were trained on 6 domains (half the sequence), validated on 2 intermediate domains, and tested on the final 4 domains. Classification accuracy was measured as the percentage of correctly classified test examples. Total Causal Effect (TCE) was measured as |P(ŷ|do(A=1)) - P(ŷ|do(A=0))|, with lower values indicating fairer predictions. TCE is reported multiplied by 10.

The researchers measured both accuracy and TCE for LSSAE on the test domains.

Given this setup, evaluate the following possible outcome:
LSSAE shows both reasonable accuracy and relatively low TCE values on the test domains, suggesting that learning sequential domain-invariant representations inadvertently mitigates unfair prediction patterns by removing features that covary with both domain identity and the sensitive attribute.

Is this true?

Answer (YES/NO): NO